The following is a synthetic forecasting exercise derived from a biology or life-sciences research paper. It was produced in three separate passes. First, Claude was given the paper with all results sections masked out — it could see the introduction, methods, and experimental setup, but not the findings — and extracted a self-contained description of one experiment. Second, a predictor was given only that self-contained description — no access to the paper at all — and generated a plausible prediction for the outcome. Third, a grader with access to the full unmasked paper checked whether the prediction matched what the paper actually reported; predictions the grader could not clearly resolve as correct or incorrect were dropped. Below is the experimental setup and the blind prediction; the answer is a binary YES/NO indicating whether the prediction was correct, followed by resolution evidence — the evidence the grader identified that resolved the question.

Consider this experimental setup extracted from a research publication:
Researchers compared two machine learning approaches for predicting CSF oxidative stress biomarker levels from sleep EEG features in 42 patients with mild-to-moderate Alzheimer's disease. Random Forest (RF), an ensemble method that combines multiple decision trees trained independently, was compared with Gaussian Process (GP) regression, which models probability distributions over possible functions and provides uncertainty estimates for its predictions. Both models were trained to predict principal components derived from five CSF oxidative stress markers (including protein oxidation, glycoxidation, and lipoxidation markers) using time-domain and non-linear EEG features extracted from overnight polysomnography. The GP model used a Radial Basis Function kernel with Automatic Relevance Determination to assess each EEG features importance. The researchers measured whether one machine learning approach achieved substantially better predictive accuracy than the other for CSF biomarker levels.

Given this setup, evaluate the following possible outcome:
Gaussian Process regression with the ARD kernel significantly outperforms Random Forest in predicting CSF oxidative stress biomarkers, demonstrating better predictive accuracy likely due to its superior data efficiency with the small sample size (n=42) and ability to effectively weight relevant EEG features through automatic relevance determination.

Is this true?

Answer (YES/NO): NO